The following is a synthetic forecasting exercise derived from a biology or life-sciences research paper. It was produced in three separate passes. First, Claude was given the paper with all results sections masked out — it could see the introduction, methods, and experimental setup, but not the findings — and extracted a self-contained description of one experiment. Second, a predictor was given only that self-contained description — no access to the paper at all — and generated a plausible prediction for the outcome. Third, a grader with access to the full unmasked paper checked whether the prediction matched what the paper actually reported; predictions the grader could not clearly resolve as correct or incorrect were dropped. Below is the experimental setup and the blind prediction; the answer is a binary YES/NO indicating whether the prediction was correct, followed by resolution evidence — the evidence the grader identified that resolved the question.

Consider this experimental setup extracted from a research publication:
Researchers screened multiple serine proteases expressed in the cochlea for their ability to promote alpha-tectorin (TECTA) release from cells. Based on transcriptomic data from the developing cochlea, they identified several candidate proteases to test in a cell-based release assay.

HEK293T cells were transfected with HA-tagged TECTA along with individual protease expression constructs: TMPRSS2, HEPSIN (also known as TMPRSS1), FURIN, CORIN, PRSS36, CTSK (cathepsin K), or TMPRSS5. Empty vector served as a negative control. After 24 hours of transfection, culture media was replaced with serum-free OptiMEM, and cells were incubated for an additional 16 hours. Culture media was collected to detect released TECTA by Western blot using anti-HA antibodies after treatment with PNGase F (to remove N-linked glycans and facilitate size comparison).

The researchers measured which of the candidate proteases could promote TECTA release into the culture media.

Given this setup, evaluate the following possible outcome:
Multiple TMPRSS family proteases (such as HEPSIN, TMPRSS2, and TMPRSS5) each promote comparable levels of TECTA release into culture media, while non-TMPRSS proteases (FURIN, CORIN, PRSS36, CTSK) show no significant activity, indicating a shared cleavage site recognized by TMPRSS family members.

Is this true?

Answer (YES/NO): NO